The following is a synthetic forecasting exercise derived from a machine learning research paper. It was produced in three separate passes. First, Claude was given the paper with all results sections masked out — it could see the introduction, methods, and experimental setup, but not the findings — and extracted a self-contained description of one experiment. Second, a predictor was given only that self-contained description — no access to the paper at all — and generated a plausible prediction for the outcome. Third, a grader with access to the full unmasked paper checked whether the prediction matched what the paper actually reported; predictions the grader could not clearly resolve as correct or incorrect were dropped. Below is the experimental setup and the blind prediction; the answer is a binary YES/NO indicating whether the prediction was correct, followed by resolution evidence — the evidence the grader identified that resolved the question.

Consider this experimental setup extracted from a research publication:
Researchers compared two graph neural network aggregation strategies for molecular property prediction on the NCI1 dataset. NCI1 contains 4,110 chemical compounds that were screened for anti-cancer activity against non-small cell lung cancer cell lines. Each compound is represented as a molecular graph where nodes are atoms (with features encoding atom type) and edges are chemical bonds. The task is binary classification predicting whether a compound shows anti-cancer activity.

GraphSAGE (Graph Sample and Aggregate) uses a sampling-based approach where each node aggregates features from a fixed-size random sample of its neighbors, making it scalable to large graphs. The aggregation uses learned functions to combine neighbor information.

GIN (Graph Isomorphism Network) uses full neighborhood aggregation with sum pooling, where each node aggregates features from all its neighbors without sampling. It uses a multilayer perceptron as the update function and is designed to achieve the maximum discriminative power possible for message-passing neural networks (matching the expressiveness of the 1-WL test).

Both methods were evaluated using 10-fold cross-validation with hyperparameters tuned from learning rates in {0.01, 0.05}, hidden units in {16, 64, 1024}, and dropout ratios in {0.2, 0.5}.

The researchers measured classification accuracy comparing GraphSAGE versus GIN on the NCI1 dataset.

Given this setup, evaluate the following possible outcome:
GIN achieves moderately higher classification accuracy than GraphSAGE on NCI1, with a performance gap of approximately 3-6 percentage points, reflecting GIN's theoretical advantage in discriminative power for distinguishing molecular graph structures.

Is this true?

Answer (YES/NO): YES